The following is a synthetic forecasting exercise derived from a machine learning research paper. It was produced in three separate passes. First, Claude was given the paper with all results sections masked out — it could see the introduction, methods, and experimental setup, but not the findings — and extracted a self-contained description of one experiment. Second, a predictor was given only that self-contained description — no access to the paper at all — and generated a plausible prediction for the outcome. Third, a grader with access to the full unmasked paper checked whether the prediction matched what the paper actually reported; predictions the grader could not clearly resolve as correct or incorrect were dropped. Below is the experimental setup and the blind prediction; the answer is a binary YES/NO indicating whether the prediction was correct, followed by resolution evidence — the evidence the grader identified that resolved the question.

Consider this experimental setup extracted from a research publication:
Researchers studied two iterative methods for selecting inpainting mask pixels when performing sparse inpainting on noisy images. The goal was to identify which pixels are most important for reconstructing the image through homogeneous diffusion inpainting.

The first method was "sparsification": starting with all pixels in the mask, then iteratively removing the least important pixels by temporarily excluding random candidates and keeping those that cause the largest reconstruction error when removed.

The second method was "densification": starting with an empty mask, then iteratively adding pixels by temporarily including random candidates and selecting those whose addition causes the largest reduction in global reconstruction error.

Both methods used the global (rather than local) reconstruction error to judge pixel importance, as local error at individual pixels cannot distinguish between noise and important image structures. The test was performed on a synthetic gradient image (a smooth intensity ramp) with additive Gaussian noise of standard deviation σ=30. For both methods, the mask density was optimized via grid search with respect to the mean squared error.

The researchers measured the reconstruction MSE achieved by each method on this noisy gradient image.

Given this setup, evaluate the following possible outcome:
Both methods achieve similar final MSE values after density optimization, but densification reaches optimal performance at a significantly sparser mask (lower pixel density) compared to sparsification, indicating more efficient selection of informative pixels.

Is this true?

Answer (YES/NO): NO